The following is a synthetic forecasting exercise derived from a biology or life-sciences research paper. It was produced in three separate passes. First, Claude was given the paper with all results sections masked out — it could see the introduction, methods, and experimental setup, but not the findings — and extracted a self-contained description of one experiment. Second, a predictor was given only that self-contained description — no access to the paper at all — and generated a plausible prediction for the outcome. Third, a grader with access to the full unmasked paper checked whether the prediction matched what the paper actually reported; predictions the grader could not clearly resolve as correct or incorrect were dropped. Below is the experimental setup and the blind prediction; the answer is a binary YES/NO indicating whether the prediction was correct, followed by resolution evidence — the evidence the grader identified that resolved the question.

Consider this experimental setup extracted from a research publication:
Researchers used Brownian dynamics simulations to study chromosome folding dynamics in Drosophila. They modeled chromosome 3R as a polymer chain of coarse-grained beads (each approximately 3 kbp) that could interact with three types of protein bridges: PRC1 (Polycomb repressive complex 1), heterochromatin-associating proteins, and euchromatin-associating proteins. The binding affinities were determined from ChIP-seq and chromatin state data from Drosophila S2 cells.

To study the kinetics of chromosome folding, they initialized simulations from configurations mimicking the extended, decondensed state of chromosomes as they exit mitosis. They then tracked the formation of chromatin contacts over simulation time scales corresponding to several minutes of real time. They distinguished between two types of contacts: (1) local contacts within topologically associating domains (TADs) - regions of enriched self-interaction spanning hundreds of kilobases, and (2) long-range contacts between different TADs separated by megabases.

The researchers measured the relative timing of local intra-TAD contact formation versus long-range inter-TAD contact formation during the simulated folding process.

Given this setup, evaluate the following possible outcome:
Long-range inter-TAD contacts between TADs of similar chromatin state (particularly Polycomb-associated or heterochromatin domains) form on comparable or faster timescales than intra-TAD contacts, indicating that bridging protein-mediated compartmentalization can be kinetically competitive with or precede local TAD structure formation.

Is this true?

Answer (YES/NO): NO